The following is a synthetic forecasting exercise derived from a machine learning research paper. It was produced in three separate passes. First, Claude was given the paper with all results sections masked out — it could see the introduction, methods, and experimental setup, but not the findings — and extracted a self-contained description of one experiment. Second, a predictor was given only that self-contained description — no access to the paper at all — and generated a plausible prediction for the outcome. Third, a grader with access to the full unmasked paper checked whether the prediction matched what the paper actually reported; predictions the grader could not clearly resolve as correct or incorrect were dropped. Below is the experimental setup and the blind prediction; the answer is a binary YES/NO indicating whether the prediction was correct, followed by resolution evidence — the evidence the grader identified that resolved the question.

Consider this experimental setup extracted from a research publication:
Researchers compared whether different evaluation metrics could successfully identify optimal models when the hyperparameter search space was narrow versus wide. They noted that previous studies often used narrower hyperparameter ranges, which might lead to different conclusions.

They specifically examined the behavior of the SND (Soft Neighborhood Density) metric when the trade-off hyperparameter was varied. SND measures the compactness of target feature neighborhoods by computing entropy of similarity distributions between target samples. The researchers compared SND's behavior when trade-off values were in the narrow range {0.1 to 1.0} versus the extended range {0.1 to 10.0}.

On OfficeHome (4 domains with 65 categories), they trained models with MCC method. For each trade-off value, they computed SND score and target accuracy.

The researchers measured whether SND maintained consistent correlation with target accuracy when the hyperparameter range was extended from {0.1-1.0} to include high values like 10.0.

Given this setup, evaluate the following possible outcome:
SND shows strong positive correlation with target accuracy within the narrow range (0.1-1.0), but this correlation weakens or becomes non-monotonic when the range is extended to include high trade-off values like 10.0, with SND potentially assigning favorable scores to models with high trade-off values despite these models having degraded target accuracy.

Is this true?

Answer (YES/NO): YES